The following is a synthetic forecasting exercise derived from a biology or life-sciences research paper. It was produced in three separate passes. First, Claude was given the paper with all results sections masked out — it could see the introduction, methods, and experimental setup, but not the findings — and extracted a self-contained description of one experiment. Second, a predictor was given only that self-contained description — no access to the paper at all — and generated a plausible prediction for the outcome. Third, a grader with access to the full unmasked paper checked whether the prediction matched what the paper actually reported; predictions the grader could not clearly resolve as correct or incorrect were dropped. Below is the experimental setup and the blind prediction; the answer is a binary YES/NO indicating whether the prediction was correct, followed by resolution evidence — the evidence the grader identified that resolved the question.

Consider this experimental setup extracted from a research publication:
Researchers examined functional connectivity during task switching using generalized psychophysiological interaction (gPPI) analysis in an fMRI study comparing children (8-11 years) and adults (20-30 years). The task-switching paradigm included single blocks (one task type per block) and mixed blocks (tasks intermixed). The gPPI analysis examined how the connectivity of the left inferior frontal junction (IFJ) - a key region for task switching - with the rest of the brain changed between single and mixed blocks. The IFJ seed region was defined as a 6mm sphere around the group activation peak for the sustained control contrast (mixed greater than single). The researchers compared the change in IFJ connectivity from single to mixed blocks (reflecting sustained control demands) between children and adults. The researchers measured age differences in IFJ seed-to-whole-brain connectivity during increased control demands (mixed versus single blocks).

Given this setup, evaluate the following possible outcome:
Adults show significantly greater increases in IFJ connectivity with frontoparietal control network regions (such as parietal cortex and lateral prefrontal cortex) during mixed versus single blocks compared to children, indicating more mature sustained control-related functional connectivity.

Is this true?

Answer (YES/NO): NO